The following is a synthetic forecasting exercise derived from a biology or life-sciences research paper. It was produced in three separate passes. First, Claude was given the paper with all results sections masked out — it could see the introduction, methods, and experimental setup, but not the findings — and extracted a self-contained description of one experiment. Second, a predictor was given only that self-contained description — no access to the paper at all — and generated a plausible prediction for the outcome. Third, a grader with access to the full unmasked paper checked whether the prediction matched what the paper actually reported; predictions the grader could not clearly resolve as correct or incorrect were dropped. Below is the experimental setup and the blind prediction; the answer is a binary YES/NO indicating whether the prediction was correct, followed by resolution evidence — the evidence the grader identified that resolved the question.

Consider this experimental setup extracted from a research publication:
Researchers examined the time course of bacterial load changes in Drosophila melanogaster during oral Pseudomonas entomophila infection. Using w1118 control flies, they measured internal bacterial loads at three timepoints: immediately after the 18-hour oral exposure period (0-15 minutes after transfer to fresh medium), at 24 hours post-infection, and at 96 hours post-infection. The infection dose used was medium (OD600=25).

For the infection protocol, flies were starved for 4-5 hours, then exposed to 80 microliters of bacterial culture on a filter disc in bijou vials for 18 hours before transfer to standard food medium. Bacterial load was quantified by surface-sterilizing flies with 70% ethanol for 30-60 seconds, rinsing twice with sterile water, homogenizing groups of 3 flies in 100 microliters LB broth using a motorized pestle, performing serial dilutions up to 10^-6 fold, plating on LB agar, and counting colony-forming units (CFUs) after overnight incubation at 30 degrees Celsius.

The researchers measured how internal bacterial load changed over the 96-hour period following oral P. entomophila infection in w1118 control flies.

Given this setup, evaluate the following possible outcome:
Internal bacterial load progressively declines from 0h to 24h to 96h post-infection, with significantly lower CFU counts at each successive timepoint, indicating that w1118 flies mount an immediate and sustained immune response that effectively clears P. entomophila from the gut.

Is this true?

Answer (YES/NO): NO